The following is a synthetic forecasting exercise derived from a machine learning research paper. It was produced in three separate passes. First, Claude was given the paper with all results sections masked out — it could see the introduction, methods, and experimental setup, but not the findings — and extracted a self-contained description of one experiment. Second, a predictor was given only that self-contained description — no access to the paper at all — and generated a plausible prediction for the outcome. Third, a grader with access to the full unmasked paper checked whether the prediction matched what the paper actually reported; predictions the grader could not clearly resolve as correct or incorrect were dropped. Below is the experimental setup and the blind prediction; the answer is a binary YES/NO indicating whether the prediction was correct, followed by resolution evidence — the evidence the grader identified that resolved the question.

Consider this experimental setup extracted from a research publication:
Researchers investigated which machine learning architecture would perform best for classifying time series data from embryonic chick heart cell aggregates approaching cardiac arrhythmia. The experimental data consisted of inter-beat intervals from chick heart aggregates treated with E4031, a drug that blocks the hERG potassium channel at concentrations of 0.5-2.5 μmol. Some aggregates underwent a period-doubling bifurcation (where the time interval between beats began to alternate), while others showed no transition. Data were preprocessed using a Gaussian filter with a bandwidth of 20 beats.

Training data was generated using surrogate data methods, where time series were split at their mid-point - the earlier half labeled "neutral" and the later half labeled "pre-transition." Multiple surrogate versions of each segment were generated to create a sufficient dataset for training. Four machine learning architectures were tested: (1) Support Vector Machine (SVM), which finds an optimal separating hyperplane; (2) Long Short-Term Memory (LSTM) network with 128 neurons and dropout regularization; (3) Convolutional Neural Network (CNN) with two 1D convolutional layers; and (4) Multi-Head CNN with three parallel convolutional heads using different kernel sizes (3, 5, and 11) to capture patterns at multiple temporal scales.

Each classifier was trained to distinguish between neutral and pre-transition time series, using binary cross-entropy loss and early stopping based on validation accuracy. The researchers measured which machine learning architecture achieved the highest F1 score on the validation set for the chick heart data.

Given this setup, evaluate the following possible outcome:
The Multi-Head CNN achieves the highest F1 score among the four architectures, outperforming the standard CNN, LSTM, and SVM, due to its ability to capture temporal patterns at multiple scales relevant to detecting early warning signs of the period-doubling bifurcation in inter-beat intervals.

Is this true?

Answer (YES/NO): YES